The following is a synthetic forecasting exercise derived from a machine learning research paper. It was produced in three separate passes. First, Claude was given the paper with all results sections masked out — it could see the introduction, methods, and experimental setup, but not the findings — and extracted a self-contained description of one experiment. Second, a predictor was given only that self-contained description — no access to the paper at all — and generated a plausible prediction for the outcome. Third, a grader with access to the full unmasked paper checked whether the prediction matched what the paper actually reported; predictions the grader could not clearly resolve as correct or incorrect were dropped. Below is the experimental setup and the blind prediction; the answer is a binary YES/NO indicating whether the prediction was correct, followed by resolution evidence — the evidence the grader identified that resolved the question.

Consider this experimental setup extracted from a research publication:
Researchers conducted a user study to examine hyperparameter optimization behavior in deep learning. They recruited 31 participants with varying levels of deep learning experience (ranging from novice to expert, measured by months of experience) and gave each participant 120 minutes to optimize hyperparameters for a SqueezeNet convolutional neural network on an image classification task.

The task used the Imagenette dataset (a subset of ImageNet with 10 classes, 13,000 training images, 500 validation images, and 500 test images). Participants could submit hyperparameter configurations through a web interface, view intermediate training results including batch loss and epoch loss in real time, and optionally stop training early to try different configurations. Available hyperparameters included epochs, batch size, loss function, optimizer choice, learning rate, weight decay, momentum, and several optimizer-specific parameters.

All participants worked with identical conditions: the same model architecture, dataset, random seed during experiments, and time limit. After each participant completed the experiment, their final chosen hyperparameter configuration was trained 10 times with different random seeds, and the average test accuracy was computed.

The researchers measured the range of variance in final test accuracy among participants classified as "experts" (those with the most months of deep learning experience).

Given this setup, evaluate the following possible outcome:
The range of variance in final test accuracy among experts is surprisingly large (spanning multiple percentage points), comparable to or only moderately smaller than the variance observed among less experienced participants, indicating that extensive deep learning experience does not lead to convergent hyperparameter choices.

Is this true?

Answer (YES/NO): NO